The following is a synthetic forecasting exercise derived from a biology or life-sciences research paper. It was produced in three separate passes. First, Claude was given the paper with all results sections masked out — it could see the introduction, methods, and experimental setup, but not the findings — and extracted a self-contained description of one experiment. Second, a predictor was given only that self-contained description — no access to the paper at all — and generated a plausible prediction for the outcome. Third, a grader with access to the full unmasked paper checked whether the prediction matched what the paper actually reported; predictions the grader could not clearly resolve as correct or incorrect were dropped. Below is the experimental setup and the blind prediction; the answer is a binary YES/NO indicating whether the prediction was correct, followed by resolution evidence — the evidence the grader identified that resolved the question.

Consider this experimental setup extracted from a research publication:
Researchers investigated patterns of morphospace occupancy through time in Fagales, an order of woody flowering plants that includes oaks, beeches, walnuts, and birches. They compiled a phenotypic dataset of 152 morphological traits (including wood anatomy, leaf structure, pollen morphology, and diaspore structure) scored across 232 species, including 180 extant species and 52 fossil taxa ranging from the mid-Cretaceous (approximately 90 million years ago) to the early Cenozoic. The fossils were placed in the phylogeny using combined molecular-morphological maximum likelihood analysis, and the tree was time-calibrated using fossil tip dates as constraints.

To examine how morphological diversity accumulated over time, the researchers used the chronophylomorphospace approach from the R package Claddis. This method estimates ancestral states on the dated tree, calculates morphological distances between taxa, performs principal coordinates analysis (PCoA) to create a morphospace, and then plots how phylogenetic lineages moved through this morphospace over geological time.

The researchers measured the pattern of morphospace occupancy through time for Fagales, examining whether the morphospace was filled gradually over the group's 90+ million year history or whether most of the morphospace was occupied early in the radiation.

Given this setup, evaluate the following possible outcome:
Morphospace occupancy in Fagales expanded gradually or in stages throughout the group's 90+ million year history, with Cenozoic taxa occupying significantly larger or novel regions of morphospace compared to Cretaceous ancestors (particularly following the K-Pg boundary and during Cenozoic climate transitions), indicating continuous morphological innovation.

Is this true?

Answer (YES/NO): NO